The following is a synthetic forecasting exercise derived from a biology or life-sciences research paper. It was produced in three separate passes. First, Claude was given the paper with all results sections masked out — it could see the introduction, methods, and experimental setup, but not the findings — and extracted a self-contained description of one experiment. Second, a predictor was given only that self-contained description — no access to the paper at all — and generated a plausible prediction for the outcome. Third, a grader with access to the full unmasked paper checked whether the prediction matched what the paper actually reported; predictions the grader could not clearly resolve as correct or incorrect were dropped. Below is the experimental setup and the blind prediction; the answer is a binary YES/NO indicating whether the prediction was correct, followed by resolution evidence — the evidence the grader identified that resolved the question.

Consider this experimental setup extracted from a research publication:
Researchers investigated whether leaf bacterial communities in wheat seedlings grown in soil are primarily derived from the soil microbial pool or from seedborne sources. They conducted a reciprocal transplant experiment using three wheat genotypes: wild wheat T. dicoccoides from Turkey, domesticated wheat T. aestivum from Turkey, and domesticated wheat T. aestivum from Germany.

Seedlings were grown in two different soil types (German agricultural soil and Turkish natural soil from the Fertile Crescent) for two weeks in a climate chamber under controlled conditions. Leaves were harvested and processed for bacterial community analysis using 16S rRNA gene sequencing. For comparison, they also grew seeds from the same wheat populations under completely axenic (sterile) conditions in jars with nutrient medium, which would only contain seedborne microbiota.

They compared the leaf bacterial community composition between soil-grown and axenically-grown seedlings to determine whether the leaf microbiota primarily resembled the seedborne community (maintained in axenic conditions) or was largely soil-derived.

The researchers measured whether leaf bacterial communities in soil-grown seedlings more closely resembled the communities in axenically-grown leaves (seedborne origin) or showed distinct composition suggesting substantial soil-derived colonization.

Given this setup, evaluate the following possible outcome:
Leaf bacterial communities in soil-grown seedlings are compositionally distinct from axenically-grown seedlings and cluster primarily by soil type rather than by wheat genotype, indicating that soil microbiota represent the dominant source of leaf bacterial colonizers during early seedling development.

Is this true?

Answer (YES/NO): NO